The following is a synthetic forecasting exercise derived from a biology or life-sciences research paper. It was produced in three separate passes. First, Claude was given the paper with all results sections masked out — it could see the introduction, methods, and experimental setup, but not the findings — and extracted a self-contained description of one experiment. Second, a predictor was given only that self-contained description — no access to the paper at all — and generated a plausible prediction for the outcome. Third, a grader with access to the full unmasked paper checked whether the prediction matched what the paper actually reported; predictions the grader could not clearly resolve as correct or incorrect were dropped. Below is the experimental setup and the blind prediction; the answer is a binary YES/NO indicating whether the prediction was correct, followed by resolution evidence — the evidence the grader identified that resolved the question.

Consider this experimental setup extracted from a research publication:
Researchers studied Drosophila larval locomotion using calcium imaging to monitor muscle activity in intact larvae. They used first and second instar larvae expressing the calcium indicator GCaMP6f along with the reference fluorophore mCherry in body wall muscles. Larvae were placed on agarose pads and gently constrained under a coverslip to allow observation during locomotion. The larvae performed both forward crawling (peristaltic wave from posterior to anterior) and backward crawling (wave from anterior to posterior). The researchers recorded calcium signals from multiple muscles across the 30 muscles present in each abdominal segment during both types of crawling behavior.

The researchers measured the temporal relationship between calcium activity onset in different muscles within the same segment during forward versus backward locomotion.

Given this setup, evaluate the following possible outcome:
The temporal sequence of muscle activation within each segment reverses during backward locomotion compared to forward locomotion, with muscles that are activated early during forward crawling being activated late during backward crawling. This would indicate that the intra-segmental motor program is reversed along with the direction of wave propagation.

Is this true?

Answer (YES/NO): NO